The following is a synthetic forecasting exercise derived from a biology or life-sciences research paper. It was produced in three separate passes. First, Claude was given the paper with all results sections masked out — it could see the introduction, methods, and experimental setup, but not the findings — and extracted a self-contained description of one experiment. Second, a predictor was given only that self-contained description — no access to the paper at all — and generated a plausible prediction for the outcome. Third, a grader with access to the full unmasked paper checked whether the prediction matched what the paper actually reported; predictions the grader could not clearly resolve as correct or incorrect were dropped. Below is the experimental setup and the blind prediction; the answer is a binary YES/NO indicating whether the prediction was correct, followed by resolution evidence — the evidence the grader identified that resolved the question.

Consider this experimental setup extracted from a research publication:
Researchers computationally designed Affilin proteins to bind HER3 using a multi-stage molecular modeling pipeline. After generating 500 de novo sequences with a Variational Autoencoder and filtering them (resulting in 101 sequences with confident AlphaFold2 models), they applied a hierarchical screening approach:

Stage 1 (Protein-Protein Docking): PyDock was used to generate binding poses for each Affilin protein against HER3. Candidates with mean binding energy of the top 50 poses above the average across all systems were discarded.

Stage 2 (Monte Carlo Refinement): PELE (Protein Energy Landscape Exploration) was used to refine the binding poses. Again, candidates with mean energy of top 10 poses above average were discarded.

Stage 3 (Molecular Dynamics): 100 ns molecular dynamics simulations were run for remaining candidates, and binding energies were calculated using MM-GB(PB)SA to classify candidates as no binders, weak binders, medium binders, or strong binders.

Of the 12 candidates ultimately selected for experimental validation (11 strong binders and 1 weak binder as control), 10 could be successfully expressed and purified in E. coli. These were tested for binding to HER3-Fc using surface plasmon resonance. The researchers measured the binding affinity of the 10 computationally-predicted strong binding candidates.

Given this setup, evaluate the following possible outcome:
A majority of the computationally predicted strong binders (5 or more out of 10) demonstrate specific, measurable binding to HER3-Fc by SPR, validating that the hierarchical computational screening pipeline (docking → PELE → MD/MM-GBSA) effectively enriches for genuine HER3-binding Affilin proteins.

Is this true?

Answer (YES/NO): YES